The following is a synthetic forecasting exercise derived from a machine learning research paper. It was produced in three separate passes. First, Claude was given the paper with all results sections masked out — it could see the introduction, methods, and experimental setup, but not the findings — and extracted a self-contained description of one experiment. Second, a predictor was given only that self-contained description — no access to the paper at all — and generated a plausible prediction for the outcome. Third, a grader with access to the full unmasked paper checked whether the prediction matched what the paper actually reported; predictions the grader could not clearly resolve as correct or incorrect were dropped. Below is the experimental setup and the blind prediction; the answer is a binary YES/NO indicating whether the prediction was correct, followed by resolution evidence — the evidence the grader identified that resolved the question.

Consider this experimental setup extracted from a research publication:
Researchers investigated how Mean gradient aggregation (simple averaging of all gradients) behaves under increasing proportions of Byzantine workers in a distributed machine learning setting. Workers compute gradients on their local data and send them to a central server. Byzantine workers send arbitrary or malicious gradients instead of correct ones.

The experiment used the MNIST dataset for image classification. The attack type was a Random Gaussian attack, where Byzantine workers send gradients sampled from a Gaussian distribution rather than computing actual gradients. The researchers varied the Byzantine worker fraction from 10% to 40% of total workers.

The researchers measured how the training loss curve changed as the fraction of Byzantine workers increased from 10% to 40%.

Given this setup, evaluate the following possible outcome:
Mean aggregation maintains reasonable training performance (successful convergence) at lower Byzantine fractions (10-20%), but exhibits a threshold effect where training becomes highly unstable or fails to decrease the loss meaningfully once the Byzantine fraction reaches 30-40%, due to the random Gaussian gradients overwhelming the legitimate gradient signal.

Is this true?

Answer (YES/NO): NO